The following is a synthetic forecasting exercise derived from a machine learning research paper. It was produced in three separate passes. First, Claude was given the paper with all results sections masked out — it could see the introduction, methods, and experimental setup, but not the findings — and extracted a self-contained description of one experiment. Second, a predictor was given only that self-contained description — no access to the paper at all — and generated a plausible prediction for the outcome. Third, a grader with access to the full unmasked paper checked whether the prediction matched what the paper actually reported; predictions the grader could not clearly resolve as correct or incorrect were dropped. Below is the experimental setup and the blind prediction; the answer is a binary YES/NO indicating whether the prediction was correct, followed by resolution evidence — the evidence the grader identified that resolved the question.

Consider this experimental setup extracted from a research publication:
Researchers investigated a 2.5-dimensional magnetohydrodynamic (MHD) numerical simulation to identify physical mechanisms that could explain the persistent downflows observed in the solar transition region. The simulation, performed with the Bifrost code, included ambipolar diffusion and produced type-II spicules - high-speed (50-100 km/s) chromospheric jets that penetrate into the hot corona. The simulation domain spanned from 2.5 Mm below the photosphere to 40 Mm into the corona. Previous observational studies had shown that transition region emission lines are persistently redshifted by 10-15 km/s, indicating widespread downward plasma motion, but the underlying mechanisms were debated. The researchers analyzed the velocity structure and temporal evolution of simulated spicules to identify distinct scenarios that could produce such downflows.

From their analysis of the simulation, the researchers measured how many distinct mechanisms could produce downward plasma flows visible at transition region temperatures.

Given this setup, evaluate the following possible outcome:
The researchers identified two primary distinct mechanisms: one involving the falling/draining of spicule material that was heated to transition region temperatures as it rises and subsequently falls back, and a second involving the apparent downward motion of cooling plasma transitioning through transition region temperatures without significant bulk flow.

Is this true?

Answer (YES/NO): NO